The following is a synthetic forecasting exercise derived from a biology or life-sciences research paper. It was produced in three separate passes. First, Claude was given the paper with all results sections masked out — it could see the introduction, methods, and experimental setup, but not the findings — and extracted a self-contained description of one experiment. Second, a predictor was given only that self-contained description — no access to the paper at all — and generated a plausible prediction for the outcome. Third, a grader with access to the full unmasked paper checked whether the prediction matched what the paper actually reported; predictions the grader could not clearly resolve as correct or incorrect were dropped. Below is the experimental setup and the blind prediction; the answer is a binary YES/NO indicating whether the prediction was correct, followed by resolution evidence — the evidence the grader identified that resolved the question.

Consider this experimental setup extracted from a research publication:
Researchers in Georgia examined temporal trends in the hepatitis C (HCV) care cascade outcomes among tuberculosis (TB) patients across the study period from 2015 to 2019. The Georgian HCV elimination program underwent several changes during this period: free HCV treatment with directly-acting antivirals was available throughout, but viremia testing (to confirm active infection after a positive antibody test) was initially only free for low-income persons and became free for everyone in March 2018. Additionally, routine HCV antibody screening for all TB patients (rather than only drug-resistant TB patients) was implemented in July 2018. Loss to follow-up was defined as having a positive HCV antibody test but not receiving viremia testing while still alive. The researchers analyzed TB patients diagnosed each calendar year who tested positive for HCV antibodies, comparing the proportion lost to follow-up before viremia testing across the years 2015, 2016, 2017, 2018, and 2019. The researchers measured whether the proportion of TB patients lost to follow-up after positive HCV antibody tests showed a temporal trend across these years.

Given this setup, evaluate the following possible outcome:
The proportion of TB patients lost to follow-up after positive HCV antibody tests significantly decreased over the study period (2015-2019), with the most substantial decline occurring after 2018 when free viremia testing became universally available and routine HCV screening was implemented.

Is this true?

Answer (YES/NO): YES